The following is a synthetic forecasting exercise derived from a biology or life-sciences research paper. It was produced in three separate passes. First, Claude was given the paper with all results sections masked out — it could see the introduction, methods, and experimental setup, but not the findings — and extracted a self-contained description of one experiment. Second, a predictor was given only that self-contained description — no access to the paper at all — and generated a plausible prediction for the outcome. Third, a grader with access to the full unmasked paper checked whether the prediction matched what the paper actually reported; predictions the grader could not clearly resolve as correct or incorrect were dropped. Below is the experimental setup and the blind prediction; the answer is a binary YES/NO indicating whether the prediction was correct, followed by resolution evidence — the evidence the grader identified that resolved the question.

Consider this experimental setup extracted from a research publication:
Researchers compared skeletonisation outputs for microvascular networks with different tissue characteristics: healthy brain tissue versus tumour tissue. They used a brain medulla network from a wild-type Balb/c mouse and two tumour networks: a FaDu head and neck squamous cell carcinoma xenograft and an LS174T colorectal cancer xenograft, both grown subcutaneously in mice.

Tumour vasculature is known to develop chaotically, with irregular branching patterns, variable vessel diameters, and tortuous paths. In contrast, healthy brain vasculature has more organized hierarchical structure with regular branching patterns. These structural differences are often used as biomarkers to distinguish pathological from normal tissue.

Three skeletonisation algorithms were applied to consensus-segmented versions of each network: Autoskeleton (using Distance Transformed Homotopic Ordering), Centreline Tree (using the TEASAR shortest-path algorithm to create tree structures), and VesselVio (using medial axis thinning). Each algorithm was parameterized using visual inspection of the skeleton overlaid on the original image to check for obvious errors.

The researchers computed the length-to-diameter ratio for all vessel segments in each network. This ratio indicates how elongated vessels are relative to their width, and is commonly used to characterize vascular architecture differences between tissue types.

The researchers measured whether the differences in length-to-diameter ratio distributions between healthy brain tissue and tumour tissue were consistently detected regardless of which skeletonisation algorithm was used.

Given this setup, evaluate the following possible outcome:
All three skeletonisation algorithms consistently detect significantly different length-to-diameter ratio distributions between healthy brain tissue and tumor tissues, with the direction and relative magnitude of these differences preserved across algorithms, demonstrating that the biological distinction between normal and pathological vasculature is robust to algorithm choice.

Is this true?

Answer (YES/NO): NO